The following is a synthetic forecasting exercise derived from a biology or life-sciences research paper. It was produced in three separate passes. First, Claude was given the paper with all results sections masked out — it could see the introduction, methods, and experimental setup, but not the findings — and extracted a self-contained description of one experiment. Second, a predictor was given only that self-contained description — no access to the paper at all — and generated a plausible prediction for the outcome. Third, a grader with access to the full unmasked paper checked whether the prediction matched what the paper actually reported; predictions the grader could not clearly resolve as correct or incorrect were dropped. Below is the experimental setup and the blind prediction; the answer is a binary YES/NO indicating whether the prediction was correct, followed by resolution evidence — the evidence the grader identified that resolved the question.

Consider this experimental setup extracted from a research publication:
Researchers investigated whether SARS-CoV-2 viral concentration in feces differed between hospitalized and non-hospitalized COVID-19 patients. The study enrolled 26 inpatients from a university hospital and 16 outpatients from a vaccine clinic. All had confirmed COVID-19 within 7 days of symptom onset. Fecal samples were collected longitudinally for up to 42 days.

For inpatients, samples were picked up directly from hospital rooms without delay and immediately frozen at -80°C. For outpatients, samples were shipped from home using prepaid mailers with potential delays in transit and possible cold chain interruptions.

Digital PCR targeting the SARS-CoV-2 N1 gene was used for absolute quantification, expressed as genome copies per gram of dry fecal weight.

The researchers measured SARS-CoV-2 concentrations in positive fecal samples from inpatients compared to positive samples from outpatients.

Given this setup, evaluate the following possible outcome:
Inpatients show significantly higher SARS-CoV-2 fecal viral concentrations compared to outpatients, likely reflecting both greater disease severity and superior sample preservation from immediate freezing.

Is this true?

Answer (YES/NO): YES